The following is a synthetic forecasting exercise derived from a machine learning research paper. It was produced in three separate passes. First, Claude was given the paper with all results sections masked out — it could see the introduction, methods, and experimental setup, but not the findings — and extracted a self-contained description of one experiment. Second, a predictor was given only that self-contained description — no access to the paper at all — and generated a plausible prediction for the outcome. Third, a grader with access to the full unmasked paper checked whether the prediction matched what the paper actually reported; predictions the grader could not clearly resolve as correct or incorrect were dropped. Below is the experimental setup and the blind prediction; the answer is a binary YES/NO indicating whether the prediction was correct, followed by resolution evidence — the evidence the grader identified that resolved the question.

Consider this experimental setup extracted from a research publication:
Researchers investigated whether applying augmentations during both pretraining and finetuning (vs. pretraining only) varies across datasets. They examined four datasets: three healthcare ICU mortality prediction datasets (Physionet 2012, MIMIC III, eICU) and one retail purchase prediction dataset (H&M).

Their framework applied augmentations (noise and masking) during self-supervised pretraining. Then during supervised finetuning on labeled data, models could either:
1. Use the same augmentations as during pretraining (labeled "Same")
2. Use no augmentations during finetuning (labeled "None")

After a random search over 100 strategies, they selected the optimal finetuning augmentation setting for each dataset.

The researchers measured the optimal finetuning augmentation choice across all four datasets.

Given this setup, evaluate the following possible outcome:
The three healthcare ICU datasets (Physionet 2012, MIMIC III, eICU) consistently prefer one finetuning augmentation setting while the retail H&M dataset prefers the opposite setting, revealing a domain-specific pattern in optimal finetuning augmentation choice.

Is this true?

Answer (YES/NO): NO